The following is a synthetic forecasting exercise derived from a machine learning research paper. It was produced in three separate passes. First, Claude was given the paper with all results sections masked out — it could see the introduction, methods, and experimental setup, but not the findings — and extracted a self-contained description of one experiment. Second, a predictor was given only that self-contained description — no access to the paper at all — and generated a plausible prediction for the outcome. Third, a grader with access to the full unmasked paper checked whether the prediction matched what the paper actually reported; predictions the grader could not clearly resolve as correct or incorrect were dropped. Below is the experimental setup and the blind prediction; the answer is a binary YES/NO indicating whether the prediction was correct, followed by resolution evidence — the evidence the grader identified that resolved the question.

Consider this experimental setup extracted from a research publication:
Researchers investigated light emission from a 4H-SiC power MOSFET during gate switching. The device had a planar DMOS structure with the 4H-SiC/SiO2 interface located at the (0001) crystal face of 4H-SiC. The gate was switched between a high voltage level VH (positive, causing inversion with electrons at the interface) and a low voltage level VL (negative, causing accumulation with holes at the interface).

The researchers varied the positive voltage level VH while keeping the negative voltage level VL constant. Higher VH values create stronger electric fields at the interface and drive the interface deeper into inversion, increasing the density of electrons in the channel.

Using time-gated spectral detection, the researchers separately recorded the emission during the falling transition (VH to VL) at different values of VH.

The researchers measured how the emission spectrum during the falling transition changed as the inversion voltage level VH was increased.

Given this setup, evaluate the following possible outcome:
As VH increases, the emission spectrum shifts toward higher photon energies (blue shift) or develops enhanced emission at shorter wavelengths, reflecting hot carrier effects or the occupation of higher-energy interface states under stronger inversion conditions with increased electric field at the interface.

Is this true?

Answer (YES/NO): NO